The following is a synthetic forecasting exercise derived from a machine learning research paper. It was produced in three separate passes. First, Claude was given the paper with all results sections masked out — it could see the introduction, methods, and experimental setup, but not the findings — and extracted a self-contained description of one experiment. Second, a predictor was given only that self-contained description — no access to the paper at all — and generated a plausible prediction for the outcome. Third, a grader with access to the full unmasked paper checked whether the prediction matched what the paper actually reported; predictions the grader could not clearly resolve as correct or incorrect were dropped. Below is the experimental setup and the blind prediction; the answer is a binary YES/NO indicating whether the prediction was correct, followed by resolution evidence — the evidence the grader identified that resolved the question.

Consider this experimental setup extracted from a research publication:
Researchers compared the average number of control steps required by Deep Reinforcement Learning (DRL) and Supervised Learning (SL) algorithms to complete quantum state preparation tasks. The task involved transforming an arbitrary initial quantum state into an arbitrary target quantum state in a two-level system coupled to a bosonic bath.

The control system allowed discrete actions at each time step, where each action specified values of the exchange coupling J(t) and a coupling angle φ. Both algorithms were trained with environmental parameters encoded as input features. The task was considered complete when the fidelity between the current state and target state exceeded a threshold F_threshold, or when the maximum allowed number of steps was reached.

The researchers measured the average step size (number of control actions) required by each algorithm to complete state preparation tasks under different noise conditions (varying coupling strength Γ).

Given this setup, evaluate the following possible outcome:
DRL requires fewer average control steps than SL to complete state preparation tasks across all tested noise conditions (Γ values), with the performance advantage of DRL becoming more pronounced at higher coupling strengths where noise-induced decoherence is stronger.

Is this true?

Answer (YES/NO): NO